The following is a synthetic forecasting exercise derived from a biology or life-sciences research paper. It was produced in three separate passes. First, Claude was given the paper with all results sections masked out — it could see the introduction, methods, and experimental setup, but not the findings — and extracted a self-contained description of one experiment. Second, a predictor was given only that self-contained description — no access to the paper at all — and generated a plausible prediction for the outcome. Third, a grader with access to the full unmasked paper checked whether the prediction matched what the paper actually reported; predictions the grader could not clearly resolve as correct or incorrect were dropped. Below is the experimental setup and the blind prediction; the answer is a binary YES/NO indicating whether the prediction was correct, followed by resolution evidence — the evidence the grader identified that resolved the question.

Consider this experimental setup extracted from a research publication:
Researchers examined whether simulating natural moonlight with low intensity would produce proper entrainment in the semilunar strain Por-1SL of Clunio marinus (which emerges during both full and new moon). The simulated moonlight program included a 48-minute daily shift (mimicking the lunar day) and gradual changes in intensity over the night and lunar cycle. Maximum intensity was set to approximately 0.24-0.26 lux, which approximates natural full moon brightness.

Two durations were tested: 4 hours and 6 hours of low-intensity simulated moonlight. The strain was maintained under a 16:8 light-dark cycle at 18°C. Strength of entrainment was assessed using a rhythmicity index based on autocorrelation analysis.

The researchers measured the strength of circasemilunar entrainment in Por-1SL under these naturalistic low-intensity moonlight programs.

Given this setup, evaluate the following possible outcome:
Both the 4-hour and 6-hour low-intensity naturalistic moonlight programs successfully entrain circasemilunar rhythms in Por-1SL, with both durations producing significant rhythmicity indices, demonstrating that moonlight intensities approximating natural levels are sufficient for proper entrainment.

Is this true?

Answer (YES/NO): YES